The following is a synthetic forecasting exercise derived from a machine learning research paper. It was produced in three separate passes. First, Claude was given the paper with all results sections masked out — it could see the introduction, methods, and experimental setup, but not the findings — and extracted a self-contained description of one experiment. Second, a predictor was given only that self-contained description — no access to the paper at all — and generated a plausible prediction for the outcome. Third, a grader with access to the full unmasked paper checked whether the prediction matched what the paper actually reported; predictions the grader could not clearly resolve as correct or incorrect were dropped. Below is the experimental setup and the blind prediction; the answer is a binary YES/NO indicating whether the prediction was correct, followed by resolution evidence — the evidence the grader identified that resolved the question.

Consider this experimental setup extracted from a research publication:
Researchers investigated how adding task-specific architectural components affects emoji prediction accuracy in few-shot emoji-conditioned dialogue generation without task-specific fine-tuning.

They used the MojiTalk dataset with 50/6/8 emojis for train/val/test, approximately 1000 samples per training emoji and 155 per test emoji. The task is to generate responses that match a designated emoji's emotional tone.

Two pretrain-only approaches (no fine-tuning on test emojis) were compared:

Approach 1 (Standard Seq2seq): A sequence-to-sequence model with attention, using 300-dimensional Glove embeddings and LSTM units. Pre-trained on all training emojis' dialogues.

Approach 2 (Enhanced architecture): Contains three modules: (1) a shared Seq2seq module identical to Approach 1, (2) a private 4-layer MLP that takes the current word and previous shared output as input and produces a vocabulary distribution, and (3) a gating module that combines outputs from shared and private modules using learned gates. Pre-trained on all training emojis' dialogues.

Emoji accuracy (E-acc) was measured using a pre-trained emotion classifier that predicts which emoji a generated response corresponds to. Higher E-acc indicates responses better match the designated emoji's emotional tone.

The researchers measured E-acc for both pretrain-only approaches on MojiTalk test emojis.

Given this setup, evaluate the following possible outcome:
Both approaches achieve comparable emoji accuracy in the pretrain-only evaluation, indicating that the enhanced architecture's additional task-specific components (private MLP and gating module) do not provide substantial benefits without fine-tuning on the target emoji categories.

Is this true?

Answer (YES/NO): YES